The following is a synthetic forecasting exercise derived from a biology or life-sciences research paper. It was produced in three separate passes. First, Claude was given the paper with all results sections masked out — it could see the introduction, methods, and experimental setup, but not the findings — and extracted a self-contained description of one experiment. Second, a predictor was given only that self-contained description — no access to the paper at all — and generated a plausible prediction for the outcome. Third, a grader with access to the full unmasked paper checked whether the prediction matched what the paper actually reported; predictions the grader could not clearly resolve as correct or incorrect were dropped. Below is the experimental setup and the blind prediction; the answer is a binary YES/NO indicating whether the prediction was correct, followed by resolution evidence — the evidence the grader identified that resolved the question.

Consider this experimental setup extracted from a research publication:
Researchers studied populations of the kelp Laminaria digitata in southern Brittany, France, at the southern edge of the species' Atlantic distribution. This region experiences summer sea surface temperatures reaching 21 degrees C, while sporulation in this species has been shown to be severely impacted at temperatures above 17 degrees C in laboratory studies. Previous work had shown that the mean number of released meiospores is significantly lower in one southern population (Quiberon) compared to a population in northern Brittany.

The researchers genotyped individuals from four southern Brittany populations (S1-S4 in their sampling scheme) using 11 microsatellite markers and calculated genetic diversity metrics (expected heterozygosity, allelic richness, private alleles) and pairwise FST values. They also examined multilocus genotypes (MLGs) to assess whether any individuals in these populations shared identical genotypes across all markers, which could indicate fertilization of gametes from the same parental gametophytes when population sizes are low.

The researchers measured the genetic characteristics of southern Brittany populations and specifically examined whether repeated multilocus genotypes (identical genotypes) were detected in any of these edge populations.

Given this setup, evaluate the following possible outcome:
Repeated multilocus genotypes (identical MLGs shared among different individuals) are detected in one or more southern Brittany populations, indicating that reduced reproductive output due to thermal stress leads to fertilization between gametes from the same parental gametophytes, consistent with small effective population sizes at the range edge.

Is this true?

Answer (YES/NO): YES